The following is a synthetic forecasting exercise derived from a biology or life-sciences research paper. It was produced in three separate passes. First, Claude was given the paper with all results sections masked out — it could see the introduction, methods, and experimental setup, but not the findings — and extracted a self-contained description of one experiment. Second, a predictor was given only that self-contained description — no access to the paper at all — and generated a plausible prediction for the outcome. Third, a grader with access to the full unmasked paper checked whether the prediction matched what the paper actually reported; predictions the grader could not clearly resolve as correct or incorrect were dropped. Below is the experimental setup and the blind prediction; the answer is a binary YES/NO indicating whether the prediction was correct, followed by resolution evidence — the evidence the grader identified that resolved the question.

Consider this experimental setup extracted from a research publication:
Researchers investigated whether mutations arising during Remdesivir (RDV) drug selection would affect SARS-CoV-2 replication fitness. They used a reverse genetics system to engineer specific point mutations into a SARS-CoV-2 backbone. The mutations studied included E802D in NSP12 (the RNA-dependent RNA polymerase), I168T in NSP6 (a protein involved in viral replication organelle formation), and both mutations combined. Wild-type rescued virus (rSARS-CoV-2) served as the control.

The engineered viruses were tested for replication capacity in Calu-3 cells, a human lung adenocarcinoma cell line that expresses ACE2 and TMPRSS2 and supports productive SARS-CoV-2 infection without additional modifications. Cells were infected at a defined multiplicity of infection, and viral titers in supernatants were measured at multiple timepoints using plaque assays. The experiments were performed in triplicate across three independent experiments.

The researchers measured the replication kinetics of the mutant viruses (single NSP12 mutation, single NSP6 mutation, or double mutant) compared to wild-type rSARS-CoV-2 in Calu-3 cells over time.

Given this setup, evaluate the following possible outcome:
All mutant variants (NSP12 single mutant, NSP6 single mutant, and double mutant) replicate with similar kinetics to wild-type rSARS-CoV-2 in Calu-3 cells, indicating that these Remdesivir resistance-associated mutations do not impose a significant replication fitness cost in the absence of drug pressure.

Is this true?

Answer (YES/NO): YES